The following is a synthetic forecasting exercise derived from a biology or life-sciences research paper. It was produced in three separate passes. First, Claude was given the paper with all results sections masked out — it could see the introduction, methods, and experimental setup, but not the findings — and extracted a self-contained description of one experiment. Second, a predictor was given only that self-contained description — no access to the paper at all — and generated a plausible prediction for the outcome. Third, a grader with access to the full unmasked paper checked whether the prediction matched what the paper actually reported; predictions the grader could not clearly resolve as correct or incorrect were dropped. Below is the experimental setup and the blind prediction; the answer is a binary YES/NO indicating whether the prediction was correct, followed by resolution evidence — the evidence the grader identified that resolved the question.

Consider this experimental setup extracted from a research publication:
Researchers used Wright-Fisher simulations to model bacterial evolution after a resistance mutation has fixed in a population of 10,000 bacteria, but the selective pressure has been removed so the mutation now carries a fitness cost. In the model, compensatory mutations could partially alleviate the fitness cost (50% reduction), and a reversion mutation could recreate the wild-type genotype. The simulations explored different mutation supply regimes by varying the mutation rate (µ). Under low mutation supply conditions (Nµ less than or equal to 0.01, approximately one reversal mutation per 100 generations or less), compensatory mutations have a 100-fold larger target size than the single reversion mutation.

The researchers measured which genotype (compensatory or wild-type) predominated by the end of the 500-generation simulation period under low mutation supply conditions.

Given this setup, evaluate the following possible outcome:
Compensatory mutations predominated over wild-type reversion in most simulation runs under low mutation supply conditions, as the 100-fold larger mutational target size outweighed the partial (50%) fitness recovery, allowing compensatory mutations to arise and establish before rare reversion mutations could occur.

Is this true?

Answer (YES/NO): YES